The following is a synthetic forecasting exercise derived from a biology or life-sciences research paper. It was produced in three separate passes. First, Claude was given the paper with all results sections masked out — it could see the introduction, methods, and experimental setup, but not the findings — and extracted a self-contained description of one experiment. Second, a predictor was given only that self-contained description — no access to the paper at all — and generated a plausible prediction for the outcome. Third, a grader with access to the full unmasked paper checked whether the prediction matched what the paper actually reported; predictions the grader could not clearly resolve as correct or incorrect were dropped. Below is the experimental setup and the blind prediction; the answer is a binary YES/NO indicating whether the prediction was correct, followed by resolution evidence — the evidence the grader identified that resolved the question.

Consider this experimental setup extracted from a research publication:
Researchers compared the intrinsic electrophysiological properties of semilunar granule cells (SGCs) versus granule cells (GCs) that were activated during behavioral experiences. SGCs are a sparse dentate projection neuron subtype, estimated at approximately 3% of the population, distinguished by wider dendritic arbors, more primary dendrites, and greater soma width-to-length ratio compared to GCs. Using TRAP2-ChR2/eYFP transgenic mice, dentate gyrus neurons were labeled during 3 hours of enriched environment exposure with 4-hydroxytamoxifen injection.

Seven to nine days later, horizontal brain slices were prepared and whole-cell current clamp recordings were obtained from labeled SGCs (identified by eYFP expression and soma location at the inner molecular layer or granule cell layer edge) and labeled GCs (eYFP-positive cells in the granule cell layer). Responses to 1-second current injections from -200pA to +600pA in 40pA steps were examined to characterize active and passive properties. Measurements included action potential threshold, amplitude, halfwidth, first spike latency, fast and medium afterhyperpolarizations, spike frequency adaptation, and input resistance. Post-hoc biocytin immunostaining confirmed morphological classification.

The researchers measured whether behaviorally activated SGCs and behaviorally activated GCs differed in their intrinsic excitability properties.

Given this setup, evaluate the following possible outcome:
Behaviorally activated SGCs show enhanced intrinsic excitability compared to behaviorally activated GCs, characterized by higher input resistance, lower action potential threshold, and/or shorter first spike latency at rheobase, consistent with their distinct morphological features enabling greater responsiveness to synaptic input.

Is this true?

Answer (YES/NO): NO